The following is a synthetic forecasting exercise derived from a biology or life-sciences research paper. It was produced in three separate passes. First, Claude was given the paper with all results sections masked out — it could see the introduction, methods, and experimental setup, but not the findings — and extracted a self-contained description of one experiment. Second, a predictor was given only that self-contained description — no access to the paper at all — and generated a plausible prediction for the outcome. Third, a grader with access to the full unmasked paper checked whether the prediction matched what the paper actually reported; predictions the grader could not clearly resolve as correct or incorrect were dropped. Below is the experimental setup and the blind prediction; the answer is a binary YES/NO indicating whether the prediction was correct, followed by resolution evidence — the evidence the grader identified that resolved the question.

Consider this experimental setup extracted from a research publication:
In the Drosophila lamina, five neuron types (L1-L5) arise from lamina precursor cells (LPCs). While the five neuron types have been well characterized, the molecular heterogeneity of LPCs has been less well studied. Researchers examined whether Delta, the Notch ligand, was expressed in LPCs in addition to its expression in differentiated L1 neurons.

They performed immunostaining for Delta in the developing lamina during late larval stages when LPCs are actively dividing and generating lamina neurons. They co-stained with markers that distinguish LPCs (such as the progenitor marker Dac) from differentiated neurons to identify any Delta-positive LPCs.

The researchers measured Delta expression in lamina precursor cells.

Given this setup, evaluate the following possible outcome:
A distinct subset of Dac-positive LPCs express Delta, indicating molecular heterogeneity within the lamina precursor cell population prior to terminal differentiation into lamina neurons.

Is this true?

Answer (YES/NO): NO